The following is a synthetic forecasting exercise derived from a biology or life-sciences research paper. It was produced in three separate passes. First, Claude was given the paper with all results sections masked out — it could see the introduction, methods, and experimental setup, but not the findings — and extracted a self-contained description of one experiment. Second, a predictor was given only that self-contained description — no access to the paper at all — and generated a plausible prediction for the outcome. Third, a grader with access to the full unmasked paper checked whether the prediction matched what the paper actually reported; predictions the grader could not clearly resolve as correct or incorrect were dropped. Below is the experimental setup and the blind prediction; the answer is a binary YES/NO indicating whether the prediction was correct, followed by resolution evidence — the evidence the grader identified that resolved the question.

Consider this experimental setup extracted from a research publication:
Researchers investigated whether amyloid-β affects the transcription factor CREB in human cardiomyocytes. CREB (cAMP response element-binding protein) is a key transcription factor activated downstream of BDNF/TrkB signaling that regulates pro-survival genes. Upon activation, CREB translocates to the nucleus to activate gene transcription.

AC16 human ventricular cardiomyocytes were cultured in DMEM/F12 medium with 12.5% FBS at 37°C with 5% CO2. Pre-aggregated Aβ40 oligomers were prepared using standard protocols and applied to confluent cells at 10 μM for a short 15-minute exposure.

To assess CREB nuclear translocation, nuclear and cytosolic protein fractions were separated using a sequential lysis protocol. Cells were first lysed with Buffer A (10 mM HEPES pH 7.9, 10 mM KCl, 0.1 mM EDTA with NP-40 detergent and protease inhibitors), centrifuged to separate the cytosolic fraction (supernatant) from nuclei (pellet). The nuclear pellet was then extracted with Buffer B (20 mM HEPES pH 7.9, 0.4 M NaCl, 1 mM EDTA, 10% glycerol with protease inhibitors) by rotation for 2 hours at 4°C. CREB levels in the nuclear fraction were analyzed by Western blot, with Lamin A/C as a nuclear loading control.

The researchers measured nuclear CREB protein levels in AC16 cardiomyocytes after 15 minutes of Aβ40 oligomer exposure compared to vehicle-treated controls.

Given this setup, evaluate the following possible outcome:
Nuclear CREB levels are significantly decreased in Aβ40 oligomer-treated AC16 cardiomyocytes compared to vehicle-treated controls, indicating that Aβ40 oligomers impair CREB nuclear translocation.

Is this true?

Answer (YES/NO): YES